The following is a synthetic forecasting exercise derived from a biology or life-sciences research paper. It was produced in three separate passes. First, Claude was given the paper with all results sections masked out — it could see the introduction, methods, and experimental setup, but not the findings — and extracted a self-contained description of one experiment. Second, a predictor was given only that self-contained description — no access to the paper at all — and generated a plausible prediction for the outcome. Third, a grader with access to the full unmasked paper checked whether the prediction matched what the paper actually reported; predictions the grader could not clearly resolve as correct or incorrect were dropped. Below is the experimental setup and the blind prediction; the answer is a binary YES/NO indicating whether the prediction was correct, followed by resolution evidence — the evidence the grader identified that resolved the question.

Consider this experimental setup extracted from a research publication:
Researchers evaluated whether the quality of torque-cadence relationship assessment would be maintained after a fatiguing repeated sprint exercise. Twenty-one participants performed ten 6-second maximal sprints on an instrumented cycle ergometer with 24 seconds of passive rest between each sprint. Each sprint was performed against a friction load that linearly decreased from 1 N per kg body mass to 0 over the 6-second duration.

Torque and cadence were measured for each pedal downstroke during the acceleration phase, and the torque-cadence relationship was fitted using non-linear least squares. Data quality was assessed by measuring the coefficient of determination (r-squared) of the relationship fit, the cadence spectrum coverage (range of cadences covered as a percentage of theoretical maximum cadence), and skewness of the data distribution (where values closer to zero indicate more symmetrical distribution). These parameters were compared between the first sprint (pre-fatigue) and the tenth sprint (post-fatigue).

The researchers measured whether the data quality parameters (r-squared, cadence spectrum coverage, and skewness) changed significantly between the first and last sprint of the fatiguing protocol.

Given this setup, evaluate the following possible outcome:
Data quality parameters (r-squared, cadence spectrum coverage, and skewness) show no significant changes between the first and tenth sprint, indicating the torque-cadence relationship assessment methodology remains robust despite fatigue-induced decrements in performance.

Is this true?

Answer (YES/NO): YES